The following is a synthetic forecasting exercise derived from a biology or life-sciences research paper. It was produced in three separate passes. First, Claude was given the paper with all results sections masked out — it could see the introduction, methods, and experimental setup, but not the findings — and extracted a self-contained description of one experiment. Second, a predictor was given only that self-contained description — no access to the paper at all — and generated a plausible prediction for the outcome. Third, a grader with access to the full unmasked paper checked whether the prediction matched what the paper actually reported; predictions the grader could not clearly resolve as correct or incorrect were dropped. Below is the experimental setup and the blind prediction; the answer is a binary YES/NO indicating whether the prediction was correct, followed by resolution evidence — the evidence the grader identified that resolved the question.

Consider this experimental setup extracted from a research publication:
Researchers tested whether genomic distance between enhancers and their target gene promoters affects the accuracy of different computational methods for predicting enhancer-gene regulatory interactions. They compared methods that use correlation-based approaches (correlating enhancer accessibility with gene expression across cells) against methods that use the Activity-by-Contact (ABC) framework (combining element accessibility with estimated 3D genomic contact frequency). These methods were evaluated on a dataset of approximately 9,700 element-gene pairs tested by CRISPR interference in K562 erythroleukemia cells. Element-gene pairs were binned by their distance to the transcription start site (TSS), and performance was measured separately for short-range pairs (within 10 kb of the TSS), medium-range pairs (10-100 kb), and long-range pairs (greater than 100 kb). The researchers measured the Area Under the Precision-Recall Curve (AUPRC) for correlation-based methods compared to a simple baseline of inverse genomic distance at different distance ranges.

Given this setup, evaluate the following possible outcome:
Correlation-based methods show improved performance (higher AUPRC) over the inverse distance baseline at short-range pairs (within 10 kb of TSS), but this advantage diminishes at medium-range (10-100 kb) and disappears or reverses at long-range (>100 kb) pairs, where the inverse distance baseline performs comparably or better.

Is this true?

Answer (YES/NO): NO